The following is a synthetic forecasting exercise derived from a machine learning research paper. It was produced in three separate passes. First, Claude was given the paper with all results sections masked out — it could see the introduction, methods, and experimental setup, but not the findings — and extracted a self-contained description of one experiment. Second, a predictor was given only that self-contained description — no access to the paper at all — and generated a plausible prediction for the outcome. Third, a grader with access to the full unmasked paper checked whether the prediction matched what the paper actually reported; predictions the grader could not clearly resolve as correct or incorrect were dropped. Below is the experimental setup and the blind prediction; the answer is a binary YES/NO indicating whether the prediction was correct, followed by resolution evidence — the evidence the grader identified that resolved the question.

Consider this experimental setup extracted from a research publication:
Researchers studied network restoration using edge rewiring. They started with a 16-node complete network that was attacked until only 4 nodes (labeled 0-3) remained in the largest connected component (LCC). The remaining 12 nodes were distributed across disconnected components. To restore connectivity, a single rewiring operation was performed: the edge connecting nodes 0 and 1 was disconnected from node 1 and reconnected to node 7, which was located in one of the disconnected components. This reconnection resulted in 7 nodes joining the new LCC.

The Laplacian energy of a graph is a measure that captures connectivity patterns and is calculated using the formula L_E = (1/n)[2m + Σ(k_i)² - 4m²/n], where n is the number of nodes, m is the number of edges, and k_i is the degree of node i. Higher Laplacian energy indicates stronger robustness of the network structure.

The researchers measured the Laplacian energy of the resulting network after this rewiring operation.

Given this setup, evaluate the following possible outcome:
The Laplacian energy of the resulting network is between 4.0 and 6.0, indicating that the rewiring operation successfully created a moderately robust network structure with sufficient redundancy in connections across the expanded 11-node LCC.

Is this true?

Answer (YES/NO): NO